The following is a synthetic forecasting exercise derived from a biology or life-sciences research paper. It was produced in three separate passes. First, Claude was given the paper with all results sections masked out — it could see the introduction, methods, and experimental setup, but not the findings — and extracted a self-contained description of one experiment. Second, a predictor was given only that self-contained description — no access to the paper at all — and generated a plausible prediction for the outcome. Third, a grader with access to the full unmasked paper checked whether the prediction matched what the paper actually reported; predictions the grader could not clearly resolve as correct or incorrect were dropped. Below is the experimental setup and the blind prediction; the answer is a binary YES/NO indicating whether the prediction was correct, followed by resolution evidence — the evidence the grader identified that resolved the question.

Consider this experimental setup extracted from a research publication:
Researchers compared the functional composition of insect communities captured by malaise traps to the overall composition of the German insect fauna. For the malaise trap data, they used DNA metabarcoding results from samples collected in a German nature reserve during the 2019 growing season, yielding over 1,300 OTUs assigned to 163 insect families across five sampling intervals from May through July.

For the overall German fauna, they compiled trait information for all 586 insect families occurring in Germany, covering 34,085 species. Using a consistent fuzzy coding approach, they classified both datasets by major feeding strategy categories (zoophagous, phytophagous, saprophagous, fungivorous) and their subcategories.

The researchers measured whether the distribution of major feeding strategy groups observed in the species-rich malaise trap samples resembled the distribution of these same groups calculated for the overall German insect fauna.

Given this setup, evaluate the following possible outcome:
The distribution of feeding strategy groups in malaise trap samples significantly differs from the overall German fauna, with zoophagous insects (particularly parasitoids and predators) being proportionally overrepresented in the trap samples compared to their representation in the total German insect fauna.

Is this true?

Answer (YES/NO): NO